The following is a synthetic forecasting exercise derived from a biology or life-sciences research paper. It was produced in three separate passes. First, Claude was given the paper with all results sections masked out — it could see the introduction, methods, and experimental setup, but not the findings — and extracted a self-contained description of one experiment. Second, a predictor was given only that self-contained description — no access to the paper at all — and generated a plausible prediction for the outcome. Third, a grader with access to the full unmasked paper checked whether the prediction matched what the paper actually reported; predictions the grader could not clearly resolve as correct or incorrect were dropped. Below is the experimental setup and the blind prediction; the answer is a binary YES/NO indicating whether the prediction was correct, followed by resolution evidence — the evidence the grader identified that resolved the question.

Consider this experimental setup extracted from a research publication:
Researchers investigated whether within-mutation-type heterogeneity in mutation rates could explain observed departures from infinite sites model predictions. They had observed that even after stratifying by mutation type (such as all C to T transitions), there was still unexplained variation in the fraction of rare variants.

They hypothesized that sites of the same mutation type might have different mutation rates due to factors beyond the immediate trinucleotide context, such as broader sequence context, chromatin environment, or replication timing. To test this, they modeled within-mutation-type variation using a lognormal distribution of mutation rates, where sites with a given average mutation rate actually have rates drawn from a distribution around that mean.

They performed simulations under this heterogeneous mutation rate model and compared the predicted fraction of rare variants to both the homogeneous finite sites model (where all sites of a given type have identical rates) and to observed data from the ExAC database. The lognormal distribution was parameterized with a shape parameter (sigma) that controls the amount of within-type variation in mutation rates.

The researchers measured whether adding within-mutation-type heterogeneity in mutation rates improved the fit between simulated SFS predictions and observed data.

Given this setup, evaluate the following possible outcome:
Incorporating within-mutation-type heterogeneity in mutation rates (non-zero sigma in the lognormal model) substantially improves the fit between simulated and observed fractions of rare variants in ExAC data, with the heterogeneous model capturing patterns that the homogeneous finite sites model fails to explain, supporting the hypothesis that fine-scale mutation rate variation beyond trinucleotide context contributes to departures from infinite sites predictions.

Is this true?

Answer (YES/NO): YES